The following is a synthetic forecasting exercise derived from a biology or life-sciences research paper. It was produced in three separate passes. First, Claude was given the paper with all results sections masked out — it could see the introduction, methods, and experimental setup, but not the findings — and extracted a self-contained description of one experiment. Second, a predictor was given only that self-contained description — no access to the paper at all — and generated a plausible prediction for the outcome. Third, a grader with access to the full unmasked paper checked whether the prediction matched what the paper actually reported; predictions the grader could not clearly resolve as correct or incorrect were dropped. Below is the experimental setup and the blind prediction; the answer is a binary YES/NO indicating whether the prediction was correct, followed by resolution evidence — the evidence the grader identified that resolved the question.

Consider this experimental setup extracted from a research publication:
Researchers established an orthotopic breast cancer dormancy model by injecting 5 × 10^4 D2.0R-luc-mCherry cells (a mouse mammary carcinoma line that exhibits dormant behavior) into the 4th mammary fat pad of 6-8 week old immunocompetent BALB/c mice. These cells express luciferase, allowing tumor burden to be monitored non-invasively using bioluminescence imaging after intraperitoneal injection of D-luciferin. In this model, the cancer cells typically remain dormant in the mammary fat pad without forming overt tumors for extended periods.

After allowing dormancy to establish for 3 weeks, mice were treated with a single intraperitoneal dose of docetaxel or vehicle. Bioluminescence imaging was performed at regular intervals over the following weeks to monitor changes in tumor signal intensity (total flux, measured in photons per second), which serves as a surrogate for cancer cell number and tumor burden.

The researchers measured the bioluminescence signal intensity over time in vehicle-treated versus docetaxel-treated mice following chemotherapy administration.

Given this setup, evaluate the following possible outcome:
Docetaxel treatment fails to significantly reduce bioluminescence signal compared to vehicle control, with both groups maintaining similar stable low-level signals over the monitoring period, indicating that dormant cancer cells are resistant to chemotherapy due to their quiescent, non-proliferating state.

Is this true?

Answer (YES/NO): NO